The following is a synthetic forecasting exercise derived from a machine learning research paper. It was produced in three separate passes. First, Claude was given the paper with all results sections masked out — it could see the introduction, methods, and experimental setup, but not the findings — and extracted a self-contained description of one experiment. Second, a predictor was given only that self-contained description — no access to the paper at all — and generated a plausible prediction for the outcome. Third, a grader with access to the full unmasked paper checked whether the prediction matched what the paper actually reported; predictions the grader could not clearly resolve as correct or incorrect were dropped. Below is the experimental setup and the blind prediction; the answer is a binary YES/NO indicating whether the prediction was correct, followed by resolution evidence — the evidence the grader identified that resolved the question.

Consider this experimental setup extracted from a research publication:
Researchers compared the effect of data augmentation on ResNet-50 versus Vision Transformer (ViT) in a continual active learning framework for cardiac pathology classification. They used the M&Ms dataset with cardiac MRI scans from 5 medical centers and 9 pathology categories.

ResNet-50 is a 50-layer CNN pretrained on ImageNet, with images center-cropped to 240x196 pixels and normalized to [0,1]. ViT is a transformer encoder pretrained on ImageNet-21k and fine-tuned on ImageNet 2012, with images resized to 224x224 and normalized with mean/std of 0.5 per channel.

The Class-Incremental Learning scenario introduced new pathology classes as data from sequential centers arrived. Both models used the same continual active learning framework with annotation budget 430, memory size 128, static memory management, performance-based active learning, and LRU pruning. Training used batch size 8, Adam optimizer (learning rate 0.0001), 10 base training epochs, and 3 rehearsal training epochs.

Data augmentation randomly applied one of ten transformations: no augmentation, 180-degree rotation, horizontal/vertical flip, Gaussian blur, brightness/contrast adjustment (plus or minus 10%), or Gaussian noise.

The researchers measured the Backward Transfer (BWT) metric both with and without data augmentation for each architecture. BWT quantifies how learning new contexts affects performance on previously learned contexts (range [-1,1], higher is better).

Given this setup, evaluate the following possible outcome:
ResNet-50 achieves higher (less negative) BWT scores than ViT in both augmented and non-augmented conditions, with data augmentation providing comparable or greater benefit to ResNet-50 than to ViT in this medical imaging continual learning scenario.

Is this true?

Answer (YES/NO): YES